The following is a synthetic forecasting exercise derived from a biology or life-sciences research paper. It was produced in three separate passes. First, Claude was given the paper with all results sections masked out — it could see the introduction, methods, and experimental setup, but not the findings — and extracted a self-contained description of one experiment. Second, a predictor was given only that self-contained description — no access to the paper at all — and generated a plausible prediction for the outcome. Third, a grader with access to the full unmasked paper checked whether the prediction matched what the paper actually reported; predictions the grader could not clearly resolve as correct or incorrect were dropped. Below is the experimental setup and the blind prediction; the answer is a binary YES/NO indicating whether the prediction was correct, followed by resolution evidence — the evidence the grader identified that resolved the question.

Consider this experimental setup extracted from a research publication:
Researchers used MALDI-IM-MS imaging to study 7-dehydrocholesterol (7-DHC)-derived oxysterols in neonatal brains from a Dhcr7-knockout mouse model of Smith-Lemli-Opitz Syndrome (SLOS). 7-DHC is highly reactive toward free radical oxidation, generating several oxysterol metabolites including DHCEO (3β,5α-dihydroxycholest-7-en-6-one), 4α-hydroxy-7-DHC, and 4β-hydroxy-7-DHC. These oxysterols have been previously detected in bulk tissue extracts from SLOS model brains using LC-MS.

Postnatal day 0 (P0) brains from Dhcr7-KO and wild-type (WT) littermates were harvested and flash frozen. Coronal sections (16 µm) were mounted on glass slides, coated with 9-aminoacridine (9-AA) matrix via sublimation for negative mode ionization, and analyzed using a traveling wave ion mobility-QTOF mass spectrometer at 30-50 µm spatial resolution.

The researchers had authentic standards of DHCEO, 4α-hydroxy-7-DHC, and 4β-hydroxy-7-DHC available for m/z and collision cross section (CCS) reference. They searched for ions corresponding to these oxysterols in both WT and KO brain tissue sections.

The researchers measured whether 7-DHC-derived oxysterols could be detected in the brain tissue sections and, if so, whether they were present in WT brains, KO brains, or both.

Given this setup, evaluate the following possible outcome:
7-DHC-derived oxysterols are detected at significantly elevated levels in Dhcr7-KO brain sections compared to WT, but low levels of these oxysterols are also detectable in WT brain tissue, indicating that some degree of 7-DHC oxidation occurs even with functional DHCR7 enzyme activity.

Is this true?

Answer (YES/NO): NO